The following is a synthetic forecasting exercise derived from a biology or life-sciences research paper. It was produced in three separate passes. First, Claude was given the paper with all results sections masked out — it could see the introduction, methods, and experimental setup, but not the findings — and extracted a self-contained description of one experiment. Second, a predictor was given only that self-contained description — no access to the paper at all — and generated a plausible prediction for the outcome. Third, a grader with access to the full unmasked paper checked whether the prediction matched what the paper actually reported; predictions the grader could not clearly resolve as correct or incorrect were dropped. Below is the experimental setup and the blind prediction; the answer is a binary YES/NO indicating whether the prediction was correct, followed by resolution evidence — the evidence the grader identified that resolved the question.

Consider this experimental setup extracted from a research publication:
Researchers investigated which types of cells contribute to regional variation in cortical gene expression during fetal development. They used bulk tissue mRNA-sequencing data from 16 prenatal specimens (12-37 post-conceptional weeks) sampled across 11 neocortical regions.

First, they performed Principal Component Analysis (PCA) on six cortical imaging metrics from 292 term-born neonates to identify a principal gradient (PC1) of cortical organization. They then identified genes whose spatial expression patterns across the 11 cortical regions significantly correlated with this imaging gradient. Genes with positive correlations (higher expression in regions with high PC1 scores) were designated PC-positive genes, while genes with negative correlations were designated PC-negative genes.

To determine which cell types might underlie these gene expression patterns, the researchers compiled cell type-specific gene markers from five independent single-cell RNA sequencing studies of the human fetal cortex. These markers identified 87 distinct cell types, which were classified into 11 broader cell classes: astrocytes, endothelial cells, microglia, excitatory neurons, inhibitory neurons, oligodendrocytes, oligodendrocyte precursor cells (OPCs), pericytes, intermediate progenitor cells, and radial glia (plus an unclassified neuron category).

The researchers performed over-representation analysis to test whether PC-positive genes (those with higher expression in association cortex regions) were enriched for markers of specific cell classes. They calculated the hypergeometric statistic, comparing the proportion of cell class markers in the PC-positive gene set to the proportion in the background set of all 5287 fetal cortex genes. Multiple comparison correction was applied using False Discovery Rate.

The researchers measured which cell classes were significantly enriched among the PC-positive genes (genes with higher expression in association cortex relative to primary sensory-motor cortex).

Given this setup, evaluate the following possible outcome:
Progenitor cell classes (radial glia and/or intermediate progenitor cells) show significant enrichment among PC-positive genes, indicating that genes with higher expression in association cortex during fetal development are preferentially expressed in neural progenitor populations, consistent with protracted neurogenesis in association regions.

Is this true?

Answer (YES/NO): YES